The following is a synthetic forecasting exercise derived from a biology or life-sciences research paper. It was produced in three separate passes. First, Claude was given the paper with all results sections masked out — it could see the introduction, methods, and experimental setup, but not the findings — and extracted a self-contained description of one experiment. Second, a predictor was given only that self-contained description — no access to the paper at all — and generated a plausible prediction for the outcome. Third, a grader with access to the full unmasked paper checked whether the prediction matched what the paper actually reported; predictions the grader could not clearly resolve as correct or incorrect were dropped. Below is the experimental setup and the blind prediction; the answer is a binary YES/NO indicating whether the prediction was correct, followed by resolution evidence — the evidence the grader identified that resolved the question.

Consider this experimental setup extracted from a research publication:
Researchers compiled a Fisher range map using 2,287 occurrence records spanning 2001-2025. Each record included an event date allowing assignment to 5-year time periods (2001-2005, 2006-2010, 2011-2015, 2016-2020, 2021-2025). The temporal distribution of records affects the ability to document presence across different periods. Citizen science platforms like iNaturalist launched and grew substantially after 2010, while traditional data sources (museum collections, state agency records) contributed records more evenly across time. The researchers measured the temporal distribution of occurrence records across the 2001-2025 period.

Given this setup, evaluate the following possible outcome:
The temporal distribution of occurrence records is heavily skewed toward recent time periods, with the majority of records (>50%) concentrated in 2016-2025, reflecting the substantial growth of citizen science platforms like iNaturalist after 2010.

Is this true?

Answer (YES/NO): NO